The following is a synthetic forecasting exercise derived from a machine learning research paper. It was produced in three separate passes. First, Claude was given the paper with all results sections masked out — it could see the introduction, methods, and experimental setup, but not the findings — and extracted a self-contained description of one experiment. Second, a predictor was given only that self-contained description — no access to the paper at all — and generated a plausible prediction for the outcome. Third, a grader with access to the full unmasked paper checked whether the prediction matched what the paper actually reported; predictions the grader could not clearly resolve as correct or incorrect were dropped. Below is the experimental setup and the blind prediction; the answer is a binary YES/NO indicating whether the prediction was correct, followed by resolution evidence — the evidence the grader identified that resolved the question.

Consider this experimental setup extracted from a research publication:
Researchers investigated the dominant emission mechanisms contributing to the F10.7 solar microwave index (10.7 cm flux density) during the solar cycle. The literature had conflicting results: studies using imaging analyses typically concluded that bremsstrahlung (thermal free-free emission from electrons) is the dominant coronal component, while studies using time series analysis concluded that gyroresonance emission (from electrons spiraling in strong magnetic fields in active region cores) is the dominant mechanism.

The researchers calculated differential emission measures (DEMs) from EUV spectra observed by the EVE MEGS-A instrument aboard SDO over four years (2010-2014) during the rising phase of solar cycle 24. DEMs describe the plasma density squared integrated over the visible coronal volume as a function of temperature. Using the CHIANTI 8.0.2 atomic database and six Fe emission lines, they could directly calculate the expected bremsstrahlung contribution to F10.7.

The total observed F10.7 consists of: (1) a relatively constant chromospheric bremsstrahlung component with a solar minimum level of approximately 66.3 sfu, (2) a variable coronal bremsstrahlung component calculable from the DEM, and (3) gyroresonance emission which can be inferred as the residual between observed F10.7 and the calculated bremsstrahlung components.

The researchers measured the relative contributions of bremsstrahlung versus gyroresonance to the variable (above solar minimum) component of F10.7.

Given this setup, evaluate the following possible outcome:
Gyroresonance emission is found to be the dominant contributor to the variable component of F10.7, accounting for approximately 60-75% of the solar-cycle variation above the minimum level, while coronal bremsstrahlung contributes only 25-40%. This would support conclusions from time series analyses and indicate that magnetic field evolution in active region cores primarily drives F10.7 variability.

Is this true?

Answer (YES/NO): NO